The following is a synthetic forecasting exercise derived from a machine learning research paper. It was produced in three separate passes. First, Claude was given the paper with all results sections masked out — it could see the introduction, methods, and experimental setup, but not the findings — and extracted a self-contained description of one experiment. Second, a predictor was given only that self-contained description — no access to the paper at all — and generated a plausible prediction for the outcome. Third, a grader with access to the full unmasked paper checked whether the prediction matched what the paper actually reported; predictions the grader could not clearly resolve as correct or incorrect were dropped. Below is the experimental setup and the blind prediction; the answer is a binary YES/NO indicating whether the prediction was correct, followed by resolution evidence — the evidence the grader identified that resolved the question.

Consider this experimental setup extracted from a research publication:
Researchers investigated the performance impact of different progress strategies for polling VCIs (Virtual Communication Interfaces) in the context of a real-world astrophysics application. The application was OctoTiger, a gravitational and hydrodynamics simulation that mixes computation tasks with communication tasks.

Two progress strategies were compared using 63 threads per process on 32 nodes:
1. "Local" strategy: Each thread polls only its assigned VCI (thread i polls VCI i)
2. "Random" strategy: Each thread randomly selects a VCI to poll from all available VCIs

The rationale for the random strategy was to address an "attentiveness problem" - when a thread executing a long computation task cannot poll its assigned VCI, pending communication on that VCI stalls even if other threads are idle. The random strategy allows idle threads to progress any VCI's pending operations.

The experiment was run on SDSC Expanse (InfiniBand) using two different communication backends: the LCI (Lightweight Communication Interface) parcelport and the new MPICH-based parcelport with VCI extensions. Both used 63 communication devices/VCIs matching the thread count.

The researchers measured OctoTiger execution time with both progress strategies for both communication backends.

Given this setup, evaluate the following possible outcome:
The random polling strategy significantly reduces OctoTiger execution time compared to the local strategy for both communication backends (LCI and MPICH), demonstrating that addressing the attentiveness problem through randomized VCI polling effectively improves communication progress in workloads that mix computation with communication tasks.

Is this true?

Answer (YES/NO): NO